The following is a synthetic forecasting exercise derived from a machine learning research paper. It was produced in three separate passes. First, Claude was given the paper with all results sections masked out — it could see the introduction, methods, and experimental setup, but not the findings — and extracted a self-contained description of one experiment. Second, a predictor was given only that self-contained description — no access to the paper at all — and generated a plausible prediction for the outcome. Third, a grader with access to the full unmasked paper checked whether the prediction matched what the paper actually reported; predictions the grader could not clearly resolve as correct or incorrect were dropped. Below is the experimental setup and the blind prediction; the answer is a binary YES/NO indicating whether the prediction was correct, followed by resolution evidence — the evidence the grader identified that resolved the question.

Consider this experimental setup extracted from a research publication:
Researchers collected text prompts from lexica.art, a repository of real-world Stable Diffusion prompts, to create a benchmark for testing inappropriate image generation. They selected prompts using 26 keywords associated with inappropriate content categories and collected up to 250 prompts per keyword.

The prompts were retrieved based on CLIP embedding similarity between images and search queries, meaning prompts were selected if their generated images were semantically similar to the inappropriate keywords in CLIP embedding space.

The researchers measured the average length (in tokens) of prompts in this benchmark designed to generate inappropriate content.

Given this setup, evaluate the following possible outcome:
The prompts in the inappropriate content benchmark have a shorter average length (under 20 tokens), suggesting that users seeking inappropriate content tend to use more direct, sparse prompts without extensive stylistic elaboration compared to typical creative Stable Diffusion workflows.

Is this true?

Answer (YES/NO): NO